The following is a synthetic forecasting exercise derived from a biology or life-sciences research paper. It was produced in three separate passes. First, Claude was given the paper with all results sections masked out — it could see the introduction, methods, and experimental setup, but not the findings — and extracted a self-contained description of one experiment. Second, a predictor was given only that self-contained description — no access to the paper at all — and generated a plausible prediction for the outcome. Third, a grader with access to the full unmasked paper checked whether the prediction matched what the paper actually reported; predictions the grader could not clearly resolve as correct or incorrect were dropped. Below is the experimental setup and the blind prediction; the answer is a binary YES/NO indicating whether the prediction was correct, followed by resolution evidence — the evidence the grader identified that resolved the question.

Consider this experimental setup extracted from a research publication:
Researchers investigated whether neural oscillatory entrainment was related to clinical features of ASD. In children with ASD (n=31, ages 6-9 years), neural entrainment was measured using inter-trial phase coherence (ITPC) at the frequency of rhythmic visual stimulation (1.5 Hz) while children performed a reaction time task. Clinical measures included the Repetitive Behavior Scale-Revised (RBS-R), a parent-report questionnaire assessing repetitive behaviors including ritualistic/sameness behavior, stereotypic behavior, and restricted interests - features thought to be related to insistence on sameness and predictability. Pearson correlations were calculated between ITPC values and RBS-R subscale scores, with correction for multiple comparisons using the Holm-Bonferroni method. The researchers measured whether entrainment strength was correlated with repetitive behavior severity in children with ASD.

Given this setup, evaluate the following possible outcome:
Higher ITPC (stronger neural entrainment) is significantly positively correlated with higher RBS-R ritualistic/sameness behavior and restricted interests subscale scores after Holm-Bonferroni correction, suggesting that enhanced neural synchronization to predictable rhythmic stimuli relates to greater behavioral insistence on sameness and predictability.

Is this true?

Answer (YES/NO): NO